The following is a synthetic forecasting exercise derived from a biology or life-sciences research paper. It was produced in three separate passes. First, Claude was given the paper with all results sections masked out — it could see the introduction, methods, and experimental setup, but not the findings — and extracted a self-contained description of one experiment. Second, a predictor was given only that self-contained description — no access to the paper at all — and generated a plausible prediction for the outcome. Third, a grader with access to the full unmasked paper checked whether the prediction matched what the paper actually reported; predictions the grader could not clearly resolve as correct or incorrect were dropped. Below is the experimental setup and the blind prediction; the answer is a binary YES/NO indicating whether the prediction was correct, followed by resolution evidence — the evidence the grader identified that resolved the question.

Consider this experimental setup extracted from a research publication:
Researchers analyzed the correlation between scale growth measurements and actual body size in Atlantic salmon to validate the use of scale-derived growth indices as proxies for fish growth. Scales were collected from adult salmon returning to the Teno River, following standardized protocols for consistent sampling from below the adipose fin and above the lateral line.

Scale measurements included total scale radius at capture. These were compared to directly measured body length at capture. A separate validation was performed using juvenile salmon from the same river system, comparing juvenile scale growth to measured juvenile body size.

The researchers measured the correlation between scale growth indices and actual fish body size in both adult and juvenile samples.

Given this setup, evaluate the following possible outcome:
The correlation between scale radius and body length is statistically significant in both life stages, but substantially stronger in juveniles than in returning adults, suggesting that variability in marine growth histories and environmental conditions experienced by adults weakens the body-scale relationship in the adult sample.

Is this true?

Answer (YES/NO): NO